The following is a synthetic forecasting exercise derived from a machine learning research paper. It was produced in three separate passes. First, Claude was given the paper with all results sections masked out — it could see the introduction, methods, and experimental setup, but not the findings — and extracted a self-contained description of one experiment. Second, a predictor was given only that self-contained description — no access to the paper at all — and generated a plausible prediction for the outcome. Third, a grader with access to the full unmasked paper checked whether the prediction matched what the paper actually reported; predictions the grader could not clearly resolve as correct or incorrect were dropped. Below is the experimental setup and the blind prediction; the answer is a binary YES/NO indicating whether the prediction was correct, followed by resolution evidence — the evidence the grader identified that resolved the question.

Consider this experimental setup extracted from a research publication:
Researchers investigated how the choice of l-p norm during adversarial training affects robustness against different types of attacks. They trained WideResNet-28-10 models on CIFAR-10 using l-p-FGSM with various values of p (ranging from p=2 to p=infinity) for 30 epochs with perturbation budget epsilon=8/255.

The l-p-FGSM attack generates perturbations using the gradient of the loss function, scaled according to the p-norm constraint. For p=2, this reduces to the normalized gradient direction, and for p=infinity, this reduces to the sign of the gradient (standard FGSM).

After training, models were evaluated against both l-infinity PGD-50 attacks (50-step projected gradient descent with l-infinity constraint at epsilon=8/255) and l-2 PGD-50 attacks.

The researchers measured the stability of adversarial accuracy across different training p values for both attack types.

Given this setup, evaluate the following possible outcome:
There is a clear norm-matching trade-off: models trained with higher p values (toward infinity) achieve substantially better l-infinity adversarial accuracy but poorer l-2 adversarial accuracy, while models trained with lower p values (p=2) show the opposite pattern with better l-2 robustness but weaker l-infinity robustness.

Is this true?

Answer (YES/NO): NO